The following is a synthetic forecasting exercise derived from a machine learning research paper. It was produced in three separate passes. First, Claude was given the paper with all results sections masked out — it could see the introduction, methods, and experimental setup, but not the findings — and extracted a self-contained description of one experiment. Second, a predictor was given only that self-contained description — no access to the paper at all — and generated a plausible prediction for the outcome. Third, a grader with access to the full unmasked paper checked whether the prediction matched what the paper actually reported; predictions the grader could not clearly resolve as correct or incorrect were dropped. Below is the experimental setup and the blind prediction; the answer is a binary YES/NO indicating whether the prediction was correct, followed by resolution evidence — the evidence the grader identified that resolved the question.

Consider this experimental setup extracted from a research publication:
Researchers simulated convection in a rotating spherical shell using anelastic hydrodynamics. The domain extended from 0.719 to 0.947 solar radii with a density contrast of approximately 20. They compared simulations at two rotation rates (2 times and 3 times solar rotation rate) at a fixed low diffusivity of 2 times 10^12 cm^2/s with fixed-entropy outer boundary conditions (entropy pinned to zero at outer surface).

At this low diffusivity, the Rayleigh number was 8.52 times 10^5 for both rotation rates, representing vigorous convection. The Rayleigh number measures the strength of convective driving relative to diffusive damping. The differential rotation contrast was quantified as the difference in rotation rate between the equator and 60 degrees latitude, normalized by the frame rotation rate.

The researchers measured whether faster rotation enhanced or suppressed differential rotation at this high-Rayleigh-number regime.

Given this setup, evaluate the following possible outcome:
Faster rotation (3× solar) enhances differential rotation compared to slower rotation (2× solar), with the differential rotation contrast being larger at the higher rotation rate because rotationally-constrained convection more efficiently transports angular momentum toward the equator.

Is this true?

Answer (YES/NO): YES